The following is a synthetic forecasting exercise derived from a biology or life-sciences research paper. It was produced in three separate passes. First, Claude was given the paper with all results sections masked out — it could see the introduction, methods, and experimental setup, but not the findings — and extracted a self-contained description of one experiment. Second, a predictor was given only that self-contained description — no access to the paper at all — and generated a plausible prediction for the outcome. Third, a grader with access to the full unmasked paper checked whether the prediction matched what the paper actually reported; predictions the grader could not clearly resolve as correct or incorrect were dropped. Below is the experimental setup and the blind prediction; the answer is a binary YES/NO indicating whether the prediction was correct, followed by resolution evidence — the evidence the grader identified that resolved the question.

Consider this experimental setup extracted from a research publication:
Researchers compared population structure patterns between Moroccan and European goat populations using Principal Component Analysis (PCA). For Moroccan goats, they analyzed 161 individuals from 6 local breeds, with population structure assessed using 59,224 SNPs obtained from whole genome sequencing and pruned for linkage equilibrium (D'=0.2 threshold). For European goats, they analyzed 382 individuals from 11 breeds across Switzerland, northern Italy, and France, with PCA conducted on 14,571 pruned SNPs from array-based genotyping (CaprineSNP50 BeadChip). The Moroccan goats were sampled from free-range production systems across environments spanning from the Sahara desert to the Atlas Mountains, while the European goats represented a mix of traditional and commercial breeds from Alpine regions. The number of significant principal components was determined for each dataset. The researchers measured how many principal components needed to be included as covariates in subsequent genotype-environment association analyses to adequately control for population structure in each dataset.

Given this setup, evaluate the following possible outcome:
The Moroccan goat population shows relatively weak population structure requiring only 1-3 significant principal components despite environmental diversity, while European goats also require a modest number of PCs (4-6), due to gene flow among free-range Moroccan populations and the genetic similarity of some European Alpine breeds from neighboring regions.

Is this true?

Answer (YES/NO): NO